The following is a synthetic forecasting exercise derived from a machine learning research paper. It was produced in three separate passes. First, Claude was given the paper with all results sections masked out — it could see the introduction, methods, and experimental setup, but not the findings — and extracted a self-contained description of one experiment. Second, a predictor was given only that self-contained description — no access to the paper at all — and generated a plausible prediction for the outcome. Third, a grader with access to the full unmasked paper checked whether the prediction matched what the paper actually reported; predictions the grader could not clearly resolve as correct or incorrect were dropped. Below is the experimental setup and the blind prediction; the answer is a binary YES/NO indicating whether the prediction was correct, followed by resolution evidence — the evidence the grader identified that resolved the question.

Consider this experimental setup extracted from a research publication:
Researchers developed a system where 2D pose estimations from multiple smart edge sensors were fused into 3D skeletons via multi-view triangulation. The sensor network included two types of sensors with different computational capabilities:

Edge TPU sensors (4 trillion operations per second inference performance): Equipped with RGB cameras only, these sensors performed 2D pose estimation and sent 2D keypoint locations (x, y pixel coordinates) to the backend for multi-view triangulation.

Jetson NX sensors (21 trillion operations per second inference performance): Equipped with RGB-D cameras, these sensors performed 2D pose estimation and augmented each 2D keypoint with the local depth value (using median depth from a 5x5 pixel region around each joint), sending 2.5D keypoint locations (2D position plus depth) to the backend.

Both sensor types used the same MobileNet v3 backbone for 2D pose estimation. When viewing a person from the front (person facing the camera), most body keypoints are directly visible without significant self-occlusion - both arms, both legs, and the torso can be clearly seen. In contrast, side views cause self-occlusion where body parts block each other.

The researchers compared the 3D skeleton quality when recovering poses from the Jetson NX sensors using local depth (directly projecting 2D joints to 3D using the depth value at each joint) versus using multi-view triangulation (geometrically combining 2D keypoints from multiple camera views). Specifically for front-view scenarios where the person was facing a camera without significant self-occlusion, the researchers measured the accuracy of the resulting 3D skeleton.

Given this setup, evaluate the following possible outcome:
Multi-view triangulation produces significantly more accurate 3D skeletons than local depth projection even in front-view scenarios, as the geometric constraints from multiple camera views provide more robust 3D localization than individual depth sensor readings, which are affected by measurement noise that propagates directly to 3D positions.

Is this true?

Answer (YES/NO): NO